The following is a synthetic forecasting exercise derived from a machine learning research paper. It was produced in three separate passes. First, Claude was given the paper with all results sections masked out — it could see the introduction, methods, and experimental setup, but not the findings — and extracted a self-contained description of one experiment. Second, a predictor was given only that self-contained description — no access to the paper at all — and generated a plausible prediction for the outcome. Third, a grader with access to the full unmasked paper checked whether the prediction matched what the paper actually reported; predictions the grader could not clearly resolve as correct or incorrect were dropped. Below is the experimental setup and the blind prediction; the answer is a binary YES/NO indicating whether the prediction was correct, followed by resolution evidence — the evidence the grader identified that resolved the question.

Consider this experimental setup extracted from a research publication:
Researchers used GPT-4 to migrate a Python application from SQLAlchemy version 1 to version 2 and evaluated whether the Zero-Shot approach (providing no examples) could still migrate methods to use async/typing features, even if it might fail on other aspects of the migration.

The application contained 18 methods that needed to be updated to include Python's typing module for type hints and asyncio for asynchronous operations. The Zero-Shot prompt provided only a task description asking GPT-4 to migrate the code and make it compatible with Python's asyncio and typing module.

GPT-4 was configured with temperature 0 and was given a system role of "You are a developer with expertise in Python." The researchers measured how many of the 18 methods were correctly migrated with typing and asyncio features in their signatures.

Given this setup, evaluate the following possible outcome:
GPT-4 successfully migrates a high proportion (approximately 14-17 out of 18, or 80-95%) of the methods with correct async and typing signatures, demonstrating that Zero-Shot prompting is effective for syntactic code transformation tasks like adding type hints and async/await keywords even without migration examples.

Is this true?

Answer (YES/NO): YES